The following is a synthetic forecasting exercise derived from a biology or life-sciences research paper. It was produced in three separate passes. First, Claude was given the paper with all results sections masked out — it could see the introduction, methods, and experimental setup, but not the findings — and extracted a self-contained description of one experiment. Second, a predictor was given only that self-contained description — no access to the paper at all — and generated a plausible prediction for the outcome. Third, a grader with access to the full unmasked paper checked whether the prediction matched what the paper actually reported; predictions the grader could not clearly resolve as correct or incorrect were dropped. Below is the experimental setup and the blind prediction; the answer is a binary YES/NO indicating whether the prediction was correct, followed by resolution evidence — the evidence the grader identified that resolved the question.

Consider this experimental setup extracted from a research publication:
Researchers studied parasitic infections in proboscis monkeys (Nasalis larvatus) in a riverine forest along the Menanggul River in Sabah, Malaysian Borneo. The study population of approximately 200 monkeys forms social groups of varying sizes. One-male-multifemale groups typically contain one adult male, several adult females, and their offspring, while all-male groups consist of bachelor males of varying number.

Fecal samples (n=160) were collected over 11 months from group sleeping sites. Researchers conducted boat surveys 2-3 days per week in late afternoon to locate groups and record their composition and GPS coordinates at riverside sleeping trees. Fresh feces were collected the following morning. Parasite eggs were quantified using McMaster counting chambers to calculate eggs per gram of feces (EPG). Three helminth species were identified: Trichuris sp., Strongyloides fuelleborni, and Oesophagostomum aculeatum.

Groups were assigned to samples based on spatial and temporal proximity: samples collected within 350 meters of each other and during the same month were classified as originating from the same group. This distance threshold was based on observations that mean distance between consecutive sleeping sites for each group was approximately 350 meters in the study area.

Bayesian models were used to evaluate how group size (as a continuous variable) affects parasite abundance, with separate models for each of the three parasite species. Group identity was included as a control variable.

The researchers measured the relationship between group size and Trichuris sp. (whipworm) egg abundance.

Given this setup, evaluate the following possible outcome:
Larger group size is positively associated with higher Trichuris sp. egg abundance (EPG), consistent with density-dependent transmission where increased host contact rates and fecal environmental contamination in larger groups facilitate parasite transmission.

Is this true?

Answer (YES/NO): YES